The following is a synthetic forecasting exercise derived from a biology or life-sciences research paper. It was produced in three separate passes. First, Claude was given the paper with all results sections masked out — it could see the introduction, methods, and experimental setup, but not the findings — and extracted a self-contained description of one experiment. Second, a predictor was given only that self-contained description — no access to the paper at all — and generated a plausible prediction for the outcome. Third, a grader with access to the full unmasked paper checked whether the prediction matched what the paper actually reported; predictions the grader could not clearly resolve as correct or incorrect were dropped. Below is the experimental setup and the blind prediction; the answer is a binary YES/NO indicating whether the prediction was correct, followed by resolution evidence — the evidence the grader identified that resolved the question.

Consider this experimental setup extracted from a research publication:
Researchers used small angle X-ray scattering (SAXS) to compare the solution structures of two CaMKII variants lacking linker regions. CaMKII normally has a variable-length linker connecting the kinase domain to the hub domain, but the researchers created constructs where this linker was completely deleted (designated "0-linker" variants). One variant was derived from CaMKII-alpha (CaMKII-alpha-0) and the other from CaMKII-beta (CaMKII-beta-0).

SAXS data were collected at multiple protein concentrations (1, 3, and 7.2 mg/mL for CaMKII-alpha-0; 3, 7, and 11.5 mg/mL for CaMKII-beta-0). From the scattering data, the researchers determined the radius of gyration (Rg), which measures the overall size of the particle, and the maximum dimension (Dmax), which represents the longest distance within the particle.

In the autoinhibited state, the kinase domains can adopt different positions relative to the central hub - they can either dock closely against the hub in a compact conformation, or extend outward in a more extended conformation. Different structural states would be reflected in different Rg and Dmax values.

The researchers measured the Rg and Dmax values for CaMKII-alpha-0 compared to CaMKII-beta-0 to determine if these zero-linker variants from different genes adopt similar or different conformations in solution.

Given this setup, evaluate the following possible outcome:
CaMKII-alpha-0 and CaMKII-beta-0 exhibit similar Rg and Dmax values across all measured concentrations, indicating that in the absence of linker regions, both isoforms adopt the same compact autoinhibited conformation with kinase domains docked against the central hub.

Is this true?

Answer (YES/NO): NO